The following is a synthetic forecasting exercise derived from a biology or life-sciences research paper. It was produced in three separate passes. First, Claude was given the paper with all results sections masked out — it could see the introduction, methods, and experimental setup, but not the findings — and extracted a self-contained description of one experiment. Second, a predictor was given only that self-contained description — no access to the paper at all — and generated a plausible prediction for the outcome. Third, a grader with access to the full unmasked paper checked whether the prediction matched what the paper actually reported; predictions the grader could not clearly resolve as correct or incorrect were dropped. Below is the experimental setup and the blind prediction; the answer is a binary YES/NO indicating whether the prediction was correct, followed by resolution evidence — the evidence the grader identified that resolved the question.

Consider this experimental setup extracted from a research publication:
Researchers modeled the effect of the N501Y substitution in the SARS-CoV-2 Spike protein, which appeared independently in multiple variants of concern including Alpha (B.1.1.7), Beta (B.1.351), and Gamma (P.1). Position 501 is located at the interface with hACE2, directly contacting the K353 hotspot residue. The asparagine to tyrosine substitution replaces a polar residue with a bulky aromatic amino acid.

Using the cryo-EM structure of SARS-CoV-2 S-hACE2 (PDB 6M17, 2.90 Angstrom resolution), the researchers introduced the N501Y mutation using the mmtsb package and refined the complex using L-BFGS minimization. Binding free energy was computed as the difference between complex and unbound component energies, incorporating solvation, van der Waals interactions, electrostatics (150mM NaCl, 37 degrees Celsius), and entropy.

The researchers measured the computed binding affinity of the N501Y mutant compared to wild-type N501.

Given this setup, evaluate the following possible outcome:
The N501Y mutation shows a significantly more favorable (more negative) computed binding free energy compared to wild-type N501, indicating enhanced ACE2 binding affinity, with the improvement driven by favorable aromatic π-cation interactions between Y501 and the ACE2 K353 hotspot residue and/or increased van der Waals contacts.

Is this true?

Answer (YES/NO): YES